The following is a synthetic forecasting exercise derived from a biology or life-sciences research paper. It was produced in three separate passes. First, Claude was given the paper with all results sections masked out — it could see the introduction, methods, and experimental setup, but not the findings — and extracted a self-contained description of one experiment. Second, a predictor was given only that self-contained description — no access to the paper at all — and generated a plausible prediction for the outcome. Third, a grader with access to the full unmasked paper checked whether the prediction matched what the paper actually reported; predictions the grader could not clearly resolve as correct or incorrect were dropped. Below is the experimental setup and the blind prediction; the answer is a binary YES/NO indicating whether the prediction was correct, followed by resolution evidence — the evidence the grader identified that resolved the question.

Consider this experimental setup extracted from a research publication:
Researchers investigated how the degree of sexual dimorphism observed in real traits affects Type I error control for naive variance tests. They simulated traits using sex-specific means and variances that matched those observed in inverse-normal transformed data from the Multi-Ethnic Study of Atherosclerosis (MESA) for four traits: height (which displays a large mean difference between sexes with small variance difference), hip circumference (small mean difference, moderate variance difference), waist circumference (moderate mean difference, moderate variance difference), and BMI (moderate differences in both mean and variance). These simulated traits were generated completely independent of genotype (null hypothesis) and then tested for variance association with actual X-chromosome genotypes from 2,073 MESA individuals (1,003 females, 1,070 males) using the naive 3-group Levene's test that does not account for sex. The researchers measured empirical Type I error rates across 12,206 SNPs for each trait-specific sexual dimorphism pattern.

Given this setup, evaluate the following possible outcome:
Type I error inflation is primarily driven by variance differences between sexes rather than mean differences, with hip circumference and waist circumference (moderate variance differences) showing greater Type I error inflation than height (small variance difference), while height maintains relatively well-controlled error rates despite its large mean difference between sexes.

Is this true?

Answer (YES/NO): NO